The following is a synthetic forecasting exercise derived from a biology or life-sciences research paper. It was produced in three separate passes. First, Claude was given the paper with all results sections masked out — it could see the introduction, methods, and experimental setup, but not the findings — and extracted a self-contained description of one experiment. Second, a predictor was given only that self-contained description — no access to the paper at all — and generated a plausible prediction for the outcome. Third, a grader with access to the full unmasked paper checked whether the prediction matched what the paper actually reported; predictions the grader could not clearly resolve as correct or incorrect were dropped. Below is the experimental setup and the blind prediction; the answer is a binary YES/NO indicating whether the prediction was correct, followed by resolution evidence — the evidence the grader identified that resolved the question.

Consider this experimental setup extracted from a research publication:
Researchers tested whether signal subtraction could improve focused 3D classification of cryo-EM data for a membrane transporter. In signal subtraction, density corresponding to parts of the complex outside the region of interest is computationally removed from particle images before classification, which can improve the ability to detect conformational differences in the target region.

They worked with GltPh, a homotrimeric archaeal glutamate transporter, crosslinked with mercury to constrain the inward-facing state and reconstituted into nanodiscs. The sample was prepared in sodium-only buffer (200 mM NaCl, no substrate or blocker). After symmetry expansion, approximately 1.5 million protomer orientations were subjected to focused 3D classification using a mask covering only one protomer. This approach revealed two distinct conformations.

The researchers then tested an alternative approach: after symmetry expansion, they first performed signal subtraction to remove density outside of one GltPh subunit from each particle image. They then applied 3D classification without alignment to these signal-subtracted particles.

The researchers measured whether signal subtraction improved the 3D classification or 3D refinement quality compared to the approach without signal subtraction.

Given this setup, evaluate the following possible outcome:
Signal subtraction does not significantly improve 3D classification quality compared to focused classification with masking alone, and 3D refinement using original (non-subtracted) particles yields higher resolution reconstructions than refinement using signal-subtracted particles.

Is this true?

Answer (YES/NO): NO